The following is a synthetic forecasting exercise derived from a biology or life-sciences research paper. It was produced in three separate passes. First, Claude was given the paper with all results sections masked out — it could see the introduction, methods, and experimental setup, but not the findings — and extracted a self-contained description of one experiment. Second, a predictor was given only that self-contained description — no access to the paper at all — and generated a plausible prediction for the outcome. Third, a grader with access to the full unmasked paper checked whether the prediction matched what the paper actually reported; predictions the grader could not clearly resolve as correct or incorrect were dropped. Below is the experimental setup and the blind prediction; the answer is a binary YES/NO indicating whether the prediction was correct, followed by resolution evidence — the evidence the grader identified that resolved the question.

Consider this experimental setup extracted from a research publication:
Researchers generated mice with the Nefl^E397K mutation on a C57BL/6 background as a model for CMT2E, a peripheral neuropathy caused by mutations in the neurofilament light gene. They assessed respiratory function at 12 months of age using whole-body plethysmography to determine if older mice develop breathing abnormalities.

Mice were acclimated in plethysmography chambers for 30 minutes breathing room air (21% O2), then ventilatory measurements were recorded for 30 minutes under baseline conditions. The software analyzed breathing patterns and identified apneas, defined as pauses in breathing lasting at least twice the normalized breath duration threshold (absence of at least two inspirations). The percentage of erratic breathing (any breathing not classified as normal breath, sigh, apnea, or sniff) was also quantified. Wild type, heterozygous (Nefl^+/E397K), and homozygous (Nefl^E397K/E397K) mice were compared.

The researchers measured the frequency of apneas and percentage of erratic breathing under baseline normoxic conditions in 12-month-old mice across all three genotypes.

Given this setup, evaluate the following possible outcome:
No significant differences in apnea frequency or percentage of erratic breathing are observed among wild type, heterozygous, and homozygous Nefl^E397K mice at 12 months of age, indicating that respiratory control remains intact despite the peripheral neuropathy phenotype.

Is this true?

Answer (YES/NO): NO